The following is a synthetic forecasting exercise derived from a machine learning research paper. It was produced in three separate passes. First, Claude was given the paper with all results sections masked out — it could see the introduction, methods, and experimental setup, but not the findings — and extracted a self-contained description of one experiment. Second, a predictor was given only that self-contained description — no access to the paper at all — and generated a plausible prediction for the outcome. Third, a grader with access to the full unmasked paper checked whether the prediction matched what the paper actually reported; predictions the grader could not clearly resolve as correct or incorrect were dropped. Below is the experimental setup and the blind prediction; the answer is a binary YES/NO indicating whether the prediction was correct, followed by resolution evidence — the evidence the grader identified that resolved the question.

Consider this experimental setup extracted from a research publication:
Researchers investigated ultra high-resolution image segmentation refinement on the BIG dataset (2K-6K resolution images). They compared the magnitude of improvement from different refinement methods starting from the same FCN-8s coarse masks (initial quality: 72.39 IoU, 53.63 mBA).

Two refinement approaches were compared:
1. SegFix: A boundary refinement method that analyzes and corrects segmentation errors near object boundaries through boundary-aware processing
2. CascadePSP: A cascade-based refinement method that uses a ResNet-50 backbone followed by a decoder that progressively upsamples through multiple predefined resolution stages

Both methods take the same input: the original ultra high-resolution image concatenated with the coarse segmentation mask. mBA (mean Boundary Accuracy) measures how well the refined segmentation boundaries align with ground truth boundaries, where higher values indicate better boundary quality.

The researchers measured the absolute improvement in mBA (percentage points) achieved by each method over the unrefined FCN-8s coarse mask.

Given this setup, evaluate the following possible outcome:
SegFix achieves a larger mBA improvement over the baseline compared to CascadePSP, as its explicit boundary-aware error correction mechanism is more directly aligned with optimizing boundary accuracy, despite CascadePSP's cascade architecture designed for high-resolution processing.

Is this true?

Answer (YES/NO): NO